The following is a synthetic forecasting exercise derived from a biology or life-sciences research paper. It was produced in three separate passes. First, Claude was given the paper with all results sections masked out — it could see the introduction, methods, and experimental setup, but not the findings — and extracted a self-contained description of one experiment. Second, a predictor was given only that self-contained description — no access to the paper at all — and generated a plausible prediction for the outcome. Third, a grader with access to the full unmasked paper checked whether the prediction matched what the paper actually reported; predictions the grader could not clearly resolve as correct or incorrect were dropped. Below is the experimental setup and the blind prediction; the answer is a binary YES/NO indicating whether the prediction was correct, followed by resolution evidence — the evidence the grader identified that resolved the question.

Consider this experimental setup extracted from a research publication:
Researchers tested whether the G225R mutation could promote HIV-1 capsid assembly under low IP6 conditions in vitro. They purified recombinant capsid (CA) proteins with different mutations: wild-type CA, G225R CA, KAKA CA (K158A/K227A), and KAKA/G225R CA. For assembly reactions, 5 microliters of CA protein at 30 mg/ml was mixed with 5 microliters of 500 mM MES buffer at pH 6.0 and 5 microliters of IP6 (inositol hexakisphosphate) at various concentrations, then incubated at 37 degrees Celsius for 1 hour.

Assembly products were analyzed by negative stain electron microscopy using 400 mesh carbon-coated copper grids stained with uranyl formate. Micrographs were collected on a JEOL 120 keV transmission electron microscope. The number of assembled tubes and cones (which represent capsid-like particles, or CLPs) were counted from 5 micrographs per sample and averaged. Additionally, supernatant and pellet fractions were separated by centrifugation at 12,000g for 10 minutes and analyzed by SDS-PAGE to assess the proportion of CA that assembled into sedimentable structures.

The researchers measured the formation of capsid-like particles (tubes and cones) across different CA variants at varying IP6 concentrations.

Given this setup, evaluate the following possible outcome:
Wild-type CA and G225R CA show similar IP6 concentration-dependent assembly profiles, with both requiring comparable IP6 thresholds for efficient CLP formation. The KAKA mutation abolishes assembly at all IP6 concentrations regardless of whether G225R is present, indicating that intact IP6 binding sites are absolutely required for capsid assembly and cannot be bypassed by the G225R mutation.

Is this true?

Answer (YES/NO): NO